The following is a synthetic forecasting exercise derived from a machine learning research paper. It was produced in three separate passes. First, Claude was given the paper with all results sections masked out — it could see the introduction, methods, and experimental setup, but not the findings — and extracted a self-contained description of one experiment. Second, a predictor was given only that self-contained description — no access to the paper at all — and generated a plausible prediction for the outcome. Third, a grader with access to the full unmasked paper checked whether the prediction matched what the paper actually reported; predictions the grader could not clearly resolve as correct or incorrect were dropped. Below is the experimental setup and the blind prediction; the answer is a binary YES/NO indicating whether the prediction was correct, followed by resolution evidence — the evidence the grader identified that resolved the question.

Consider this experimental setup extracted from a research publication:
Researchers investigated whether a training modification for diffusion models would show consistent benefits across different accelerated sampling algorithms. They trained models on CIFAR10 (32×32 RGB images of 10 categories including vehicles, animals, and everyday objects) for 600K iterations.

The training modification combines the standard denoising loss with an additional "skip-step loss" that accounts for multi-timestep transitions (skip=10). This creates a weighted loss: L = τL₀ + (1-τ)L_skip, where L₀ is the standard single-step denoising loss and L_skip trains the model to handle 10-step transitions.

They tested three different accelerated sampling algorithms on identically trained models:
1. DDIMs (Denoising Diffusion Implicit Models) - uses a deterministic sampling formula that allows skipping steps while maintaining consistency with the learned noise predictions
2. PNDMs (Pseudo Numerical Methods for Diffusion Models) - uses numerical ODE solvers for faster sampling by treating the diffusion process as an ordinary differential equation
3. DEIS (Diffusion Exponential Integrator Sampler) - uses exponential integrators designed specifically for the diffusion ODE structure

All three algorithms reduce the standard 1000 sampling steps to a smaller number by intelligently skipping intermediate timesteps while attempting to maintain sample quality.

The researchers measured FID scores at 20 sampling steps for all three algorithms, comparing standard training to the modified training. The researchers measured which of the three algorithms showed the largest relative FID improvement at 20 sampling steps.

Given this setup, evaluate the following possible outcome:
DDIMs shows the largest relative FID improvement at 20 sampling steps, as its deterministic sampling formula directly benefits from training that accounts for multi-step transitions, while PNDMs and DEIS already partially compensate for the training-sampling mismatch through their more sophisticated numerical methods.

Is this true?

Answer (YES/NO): NO